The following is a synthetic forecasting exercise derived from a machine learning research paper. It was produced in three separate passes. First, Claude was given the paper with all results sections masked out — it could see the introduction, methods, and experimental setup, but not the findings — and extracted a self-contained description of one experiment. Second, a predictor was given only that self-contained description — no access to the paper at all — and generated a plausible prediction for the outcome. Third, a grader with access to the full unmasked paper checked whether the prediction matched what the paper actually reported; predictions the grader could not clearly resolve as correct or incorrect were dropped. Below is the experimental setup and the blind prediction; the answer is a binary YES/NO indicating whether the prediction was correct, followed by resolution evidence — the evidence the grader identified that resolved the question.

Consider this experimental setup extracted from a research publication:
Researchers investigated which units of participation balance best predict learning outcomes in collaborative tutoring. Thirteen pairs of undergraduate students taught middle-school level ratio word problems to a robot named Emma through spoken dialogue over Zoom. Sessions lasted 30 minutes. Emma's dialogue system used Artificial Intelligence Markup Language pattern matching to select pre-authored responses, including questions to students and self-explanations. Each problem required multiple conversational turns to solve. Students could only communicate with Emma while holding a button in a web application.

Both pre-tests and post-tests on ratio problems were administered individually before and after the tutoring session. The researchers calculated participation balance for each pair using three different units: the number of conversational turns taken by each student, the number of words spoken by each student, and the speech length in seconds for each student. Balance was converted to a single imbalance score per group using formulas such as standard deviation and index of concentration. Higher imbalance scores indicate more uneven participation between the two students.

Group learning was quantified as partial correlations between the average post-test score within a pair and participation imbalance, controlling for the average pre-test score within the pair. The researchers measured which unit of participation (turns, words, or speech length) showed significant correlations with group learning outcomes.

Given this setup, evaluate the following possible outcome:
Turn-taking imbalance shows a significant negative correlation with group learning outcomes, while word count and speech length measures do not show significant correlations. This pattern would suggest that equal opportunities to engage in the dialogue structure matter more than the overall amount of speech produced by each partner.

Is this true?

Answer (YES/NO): NO